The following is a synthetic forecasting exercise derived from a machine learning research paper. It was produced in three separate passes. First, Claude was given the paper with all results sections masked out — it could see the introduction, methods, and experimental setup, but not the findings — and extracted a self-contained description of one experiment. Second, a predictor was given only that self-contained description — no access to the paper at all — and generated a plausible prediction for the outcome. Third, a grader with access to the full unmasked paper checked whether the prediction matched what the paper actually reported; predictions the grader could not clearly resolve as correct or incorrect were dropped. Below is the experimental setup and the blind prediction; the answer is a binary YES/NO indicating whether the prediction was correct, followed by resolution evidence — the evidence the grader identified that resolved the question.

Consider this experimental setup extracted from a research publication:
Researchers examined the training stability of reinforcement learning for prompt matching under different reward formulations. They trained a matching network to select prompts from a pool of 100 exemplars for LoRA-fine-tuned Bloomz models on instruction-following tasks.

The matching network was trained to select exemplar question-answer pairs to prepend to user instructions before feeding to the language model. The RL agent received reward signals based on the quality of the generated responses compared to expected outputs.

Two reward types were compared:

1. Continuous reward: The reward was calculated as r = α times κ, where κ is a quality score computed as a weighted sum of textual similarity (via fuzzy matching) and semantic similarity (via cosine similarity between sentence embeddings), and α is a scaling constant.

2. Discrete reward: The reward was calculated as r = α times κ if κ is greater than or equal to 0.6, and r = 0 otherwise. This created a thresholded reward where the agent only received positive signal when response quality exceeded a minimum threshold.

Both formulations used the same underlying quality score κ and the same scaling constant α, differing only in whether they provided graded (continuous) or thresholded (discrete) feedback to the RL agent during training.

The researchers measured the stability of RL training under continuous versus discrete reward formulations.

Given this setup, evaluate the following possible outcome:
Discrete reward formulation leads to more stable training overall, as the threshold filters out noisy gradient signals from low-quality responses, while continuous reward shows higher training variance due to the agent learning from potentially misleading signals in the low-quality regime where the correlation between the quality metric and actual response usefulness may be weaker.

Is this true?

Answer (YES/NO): NO